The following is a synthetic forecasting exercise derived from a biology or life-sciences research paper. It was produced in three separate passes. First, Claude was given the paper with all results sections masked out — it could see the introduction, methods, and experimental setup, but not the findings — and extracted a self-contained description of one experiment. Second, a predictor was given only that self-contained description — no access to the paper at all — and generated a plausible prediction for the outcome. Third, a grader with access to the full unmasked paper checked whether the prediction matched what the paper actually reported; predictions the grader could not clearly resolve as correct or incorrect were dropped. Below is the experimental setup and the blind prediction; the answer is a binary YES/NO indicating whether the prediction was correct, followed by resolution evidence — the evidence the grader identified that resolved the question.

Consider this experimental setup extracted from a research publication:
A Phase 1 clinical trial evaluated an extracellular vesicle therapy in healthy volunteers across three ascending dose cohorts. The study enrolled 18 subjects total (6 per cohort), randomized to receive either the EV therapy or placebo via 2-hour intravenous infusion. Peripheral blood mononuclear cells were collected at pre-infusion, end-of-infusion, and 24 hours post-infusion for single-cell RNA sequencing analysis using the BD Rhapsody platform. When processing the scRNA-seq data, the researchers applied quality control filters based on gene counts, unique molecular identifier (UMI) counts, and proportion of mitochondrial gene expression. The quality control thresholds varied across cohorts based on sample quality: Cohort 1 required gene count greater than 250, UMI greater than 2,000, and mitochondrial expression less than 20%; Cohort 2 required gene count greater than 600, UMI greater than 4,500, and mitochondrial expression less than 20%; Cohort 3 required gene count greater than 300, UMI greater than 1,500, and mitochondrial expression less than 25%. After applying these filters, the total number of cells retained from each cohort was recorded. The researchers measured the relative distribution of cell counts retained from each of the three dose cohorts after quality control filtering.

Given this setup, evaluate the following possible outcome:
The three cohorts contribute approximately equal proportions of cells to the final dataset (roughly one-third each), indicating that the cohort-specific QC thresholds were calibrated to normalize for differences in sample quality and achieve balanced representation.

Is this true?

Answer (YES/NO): NO